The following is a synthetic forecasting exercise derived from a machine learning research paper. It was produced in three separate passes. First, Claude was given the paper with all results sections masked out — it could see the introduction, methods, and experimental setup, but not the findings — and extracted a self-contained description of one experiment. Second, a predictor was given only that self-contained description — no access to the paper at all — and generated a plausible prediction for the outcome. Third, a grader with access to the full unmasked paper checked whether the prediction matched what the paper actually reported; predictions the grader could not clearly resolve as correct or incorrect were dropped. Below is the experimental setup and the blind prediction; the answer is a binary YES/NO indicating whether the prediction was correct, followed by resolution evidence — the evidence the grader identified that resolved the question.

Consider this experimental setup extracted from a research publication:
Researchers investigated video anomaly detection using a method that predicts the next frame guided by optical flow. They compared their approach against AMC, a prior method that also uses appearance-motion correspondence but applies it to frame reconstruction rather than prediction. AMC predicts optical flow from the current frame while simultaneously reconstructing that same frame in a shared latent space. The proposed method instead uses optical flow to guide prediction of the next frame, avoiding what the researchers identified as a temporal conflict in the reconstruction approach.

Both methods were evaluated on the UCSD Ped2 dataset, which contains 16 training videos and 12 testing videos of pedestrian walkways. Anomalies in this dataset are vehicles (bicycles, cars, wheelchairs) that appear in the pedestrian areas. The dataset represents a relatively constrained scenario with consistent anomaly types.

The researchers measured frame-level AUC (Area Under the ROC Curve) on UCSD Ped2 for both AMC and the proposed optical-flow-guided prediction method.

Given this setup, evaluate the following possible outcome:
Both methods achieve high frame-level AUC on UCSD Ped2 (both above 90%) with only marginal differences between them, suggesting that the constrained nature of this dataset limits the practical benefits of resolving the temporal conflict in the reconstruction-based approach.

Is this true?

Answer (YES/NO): NO